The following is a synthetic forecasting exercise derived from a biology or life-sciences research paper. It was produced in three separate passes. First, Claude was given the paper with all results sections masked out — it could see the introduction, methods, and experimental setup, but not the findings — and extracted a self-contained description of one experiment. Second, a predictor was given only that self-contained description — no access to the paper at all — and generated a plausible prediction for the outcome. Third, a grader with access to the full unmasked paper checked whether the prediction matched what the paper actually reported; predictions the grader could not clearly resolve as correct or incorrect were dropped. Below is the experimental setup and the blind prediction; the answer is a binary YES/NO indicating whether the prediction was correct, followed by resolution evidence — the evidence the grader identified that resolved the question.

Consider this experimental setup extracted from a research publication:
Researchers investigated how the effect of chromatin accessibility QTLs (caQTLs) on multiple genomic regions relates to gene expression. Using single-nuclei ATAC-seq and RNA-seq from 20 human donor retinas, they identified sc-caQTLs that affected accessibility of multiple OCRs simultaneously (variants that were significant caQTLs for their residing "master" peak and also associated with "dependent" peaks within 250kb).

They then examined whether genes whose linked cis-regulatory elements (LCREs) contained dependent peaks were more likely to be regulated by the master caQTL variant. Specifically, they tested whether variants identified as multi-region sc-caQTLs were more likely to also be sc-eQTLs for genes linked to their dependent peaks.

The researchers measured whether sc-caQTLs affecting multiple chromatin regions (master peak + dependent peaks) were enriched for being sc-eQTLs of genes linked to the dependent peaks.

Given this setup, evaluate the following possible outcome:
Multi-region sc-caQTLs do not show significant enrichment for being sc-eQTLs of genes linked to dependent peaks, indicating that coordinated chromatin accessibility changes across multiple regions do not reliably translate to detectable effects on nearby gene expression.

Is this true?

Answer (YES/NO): NO